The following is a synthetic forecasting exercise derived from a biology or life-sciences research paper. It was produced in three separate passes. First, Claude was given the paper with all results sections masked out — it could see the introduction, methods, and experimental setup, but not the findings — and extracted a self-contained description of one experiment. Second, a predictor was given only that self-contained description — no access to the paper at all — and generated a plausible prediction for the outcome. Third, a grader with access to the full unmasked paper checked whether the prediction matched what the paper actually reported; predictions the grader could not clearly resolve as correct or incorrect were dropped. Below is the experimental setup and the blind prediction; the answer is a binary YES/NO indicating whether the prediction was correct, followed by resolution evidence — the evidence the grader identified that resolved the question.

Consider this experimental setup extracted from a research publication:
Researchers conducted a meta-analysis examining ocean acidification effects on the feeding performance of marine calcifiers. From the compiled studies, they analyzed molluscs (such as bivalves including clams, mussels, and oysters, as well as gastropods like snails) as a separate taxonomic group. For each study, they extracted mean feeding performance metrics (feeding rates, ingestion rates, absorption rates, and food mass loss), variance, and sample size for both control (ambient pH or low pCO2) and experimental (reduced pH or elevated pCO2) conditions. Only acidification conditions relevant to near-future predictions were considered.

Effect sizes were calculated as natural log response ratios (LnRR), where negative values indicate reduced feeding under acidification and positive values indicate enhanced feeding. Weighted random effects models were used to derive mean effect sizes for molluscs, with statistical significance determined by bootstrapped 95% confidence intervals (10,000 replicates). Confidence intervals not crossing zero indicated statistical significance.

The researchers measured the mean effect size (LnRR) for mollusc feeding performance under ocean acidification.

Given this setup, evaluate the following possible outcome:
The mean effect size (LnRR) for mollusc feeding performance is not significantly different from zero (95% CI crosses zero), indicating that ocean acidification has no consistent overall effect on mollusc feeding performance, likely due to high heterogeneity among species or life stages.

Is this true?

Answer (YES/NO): NO